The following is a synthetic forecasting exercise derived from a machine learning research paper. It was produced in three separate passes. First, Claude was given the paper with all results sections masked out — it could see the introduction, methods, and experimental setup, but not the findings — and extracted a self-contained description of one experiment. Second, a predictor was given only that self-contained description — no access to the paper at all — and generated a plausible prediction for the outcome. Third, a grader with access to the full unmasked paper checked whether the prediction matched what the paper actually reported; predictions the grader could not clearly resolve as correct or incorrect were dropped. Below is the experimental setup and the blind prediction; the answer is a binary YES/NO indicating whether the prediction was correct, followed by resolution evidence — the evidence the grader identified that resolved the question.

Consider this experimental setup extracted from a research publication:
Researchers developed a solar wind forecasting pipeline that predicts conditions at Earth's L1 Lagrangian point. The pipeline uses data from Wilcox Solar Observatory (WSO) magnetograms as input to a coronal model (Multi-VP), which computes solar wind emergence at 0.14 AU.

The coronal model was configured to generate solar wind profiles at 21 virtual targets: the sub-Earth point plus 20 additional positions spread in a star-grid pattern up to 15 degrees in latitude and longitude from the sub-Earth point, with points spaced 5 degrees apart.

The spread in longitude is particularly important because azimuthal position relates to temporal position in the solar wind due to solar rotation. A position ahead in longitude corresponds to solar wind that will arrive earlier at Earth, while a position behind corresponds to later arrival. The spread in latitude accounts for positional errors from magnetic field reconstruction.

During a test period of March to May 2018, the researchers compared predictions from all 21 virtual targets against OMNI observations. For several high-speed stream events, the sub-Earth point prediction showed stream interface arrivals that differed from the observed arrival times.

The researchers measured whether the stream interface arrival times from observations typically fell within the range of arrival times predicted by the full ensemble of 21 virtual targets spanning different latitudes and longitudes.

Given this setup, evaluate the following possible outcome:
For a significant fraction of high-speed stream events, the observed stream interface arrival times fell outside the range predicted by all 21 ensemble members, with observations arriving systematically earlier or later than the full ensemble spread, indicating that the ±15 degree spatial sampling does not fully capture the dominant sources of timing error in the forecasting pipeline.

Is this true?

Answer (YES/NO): NO